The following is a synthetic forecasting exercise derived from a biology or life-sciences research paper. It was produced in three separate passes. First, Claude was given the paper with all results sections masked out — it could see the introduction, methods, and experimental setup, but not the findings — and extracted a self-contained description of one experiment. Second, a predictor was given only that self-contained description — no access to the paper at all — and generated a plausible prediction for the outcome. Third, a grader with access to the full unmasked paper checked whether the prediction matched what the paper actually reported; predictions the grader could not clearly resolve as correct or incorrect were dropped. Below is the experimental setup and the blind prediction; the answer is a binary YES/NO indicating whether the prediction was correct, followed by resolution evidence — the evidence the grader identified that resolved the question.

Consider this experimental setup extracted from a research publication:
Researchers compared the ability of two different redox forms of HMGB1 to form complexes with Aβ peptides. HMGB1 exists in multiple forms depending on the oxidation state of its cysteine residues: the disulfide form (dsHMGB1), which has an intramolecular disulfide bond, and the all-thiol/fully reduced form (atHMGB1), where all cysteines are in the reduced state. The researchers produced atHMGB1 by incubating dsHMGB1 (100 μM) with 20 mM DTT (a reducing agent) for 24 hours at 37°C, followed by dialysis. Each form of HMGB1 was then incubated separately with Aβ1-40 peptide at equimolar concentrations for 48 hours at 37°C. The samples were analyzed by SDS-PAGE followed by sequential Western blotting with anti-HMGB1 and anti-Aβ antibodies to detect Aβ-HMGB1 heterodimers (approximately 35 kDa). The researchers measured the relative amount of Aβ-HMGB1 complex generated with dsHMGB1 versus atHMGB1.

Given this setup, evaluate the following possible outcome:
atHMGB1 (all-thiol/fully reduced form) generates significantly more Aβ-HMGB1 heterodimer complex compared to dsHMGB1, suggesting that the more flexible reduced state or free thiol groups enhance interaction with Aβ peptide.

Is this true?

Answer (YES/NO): NO